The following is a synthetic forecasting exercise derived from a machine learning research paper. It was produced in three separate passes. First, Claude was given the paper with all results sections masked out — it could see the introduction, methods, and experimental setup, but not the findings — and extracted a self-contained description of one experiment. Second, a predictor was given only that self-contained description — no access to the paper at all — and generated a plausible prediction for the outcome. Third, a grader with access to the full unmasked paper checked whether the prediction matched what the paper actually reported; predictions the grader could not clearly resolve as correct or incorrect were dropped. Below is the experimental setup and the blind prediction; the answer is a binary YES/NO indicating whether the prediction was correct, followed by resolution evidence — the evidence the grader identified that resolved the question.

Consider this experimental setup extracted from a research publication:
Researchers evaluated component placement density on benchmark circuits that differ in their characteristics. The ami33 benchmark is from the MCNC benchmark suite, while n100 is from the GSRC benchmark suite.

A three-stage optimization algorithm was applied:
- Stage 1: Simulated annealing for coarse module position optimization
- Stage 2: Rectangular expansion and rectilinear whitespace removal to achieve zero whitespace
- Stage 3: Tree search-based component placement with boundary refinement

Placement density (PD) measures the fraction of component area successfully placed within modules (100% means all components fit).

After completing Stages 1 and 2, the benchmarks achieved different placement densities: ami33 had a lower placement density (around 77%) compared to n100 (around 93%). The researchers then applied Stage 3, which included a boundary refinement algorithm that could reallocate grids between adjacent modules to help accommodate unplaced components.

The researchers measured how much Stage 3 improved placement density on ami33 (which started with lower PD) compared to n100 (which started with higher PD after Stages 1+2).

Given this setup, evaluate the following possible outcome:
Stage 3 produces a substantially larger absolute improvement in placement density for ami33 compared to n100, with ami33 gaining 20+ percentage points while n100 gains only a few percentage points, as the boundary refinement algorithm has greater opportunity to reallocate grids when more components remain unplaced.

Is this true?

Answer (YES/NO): NO